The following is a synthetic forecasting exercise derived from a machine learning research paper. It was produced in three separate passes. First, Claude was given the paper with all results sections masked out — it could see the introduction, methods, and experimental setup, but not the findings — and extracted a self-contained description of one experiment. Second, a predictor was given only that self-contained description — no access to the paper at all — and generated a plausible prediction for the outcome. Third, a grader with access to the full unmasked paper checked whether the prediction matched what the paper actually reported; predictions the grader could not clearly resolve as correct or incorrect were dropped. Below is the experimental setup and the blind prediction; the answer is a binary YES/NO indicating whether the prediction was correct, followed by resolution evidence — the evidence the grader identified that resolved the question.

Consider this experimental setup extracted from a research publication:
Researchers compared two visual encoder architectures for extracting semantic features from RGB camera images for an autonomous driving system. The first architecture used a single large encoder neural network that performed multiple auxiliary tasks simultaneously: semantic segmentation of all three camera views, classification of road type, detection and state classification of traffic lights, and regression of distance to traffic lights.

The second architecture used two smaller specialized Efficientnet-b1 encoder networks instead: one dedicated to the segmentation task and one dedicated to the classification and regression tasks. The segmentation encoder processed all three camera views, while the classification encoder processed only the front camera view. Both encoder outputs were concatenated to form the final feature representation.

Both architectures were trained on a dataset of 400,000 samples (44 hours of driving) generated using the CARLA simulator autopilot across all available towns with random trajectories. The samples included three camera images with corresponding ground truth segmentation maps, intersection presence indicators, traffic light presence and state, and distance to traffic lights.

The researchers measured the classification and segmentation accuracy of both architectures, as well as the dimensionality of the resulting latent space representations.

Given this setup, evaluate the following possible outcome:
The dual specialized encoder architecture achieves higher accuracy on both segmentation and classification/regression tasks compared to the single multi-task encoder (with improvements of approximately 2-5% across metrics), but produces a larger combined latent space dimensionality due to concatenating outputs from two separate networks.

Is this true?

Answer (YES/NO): NO